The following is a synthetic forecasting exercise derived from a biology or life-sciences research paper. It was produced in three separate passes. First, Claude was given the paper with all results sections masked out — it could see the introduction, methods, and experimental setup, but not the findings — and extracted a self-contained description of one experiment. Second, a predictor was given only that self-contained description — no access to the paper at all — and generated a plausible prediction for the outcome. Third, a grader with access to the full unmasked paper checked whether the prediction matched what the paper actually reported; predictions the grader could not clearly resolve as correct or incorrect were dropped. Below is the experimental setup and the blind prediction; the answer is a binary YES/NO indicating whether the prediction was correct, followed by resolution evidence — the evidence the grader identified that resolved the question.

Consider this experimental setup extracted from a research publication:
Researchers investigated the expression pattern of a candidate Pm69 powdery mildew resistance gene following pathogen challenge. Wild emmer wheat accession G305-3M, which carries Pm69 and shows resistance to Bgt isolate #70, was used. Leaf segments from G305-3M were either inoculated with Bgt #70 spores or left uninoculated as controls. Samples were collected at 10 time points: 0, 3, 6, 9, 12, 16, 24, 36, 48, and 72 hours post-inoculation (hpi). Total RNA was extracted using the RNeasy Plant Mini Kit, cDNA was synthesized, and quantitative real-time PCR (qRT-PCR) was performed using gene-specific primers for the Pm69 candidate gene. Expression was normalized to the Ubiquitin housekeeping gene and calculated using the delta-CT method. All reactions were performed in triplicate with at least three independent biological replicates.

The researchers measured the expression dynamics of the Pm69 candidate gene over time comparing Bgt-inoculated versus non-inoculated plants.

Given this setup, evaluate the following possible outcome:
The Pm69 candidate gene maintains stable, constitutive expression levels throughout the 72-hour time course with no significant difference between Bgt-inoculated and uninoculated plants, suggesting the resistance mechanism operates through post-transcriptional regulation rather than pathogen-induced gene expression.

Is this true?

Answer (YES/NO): NO